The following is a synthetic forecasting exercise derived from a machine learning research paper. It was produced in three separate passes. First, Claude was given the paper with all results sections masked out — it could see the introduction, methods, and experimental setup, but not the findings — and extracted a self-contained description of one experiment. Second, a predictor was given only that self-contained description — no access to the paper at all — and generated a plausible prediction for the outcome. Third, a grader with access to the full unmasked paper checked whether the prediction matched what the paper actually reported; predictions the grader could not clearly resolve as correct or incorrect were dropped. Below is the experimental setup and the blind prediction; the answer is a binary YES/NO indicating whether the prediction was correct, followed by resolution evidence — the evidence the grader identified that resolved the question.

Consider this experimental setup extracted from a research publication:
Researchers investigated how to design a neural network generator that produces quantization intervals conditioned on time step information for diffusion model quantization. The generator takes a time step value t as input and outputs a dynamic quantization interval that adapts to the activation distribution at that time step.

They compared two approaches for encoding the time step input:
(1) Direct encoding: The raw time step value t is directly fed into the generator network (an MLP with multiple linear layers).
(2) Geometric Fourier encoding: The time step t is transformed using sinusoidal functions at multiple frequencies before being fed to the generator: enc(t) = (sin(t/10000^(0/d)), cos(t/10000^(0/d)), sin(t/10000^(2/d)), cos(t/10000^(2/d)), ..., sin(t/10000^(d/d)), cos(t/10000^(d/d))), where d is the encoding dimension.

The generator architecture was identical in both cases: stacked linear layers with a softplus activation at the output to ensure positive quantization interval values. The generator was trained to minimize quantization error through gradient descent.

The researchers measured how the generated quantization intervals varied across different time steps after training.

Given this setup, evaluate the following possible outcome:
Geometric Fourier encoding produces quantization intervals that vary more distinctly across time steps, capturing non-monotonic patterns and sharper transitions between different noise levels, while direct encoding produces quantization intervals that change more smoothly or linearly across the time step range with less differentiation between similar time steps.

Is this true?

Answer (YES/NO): NO